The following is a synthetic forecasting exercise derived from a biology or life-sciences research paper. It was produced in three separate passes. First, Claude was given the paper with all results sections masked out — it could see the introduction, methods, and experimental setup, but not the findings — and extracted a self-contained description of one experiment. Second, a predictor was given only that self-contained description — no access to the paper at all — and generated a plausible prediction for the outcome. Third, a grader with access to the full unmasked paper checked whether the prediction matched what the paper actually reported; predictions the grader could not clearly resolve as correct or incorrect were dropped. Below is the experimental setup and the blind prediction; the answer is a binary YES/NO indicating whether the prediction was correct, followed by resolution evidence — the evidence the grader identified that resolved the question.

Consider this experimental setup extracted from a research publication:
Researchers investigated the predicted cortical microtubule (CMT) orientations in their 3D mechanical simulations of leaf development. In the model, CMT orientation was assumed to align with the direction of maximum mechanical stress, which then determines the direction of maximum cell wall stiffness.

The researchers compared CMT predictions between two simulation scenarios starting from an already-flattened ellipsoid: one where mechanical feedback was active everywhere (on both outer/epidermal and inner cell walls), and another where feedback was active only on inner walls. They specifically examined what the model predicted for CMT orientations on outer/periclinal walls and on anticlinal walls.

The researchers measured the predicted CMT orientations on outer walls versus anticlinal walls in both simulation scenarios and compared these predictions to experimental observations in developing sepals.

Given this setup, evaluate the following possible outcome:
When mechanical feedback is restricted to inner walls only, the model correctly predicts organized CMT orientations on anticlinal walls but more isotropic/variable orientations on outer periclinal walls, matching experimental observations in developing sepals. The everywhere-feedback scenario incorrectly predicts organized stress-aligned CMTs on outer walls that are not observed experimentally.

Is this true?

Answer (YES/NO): YES